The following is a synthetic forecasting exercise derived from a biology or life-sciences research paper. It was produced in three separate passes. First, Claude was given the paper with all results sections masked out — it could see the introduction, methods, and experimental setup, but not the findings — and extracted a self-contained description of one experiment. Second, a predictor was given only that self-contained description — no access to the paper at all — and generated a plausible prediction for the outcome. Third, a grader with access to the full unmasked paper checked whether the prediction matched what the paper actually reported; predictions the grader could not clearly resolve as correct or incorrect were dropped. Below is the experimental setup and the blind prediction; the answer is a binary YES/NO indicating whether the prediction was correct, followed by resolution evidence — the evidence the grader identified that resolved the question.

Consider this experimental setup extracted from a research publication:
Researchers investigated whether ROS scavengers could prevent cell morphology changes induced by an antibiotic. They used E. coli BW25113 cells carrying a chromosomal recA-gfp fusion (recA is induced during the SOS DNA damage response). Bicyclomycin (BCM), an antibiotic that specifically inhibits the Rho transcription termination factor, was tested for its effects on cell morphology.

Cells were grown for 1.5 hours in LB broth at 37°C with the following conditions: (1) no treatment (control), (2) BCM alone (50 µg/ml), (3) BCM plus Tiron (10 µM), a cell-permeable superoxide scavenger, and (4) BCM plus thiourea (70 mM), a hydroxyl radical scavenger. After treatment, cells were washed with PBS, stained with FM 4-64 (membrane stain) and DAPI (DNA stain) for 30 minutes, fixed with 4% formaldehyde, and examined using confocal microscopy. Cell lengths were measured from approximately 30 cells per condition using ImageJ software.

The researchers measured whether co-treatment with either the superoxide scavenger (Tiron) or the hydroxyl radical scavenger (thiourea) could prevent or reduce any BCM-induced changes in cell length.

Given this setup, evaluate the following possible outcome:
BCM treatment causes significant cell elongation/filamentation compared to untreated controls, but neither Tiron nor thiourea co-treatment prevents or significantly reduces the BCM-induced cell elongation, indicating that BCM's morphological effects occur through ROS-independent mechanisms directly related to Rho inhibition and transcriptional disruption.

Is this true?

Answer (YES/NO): NO